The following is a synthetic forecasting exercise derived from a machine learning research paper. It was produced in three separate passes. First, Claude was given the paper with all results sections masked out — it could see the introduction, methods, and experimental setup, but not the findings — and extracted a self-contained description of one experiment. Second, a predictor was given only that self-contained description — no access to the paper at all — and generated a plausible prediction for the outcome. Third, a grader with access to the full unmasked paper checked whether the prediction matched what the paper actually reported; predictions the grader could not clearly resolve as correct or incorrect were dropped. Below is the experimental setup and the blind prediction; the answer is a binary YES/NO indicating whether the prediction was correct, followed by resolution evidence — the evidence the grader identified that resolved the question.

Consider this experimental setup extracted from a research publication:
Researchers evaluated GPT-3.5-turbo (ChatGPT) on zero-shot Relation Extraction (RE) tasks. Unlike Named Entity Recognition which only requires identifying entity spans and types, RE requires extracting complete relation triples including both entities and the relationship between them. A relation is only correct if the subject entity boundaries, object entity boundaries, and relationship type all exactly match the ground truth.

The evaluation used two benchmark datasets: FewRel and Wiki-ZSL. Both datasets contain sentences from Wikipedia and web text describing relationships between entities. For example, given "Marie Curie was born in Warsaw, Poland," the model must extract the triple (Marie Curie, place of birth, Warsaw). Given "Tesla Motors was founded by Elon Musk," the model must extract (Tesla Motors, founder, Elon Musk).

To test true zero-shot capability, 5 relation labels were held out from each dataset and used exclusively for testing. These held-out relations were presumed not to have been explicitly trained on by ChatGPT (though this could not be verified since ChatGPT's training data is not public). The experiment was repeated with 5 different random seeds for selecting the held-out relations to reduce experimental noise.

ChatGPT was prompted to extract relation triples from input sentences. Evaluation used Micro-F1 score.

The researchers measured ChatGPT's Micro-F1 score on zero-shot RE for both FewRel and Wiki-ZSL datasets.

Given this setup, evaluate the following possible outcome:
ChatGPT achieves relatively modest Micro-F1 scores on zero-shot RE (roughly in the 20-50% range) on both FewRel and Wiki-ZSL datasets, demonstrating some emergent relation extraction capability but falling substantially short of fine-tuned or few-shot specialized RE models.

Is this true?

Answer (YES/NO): NO